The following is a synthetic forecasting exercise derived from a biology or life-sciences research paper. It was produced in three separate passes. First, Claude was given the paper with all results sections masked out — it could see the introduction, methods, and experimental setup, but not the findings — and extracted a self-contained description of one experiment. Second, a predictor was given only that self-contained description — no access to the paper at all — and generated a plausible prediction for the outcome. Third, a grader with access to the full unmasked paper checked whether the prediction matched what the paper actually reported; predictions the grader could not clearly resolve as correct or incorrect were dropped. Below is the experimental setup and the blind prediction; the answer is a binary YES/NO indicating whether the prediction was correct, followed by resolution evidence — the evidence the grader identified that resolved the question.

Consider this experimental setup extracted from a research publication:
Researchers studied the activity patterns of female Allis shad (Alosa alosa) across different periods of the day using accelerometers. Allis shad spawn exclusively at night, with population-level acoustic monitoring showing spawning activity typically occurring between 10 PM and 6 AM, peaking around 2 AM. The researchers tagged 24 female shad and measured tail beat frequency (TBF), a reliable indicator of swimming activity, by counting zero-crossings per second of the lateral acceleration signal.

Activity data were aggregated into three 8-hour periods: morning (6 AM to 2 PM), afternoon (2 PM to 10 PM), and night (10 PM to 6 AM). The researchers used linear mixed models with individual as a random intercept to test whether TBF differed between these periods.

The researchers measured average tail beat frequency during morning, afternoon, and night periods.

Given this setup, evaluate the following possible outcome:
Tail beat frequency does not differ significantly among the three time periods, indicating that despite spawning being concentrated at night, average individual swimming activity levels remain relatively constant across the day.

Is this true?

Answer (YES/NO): NO